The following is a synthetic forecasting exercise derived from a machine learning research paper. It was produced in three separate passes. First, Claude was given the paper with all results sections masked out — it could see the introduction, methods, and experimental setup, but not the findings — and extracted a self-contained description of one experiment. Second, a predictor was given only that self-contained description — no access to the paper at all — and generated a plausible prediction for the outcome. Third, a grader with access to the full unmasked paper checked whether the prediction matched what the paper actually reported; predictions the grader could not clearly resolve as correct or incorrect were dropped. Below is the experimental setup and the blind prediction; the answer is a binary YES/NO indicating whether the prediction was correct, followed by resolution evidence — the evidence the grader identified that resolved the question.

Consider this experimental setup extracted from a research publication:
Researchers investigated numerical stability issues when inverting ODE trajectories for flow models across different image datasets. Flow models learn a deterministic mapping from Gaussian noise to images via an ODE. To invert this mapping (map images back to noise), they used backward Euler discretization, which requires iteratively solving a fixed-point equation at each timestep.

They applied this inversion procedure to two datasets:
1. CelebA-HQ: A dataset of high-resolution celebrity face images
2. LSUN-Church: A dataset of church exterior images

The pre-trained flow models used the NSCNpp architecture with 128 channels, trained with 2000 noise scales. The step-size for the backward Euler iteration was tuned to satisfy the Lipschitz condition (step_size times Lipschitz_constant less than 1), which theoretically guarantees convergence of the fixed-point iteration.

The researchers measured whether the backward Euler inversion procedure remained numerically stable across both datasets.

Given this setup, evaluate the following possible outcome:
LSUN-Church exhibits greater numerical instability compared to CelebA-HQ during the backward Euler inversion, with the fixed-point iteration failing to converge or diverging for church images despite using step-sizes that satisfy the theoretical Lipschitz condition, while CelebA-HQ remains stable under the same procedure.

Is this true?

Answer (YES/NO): YES